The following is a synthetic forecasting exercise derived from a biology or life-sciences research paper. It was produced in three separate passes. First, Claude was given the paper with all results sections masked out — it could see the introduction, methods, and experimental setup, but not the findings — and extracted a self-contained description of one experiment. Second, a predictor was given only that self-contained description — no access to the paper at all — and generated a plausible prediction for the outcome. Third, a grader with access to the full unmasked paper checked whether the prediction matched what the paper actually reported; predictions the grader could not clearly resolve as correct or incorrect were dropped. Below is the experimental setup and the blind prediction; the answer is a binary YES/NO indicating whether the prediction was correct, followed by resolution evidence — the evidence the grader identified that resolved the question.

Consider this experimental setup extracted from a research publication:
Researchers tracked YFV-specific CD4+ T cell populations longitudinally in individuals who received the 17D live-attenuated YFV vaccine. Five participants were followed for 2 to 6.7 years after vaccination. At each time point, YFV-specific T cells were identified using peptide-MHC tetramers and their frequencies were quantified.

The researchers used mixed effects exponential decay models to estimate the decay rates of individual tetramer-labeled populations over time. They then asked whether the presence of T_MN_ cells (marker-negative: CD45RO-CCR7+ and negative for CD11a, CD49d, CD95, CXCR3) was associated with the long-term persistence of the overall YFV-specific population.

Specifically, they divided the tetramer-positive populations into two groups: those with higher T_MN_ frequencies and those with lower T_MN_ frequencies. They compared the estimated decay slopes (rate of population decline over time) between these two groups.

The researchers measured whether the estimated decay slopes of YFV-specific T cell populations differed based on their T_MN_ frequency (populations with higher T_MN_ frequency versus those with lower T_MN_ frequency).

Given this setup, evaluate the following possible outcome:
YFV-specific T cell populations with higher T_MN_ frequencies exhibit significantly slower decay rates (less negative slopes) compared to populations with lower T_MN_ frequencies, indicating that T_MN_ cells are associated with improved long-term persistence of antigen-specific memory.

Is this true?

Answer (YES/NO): YES